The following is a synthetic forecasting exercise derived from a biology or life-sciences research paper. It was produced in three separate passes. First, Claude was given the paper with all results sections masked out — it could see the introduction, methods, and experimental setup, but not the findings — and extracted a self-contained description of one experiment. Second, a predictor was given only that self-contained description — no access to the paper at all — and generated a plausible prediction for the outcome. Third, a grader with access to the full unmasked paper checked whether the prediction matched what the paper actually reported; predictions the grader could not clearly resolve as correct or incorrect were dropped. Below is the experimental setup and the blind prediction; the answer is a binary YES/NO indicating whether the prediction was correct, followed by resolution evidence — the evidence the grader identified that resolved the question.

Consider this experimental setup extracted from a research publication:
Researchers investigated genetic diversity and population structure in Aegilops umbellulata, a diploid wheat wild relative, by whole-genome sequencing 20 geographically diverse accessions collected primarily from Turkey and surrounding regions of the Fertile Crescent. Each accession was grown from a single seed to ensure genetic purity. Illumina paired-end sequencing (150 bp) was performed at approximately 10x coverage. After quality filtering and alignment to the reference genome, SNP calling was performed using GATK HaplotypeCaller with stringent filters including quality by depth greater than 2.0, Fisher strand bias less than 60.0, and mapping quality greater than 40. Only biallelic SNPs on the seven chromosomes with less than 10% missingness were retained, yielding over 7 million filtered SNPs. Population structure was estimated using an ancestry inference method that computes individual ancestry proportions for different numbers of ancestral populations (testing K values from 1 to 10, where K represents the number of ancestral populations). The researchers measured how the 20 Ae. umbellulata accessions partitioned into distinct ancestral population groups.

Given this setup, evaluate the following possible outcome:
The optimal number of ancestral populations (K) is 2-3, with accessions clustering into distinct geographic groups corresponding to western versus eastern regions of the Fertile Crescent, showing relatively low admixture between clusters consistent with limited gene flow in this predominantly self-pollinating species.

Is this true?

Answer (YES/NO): NO